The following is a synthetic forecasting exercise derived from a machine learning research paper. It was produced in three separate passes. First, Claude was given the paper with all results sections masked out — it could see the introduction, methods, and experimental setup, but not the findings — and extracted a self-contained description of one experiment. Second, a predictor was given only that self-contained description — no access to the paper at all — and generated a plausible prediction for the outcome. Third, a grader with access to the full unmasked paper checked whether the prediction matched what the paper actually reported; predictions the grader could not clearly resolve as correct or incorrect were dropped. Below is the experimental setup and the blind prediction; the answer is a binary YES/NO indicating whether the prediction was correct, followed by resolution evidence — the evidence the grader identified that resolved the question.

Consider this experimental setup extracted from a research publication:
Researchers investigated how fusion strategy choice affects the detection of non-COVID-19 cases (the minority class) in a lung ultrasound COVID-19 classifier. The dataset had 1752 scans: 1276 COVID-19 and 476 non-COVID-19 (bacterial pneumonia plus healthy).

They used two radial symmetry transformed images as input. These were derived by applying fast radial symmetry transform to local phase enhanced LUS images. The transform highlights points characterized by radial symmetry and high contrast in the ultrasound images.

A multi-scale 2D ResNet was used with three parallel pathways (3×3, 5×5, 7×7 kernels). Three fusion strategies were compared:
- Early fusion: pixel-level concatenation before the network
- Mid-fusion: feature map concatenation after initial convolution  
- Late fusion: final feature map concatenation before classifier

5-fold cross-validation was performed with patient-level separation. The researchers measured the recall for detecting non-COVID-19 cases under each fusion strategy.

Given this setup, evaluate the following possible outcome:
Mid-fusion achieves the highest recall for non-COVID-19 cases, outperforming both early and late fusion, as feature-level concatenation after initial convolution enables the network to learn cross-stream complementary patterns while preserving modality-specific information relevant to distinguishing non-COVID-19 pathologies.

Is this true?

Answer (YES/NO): NO